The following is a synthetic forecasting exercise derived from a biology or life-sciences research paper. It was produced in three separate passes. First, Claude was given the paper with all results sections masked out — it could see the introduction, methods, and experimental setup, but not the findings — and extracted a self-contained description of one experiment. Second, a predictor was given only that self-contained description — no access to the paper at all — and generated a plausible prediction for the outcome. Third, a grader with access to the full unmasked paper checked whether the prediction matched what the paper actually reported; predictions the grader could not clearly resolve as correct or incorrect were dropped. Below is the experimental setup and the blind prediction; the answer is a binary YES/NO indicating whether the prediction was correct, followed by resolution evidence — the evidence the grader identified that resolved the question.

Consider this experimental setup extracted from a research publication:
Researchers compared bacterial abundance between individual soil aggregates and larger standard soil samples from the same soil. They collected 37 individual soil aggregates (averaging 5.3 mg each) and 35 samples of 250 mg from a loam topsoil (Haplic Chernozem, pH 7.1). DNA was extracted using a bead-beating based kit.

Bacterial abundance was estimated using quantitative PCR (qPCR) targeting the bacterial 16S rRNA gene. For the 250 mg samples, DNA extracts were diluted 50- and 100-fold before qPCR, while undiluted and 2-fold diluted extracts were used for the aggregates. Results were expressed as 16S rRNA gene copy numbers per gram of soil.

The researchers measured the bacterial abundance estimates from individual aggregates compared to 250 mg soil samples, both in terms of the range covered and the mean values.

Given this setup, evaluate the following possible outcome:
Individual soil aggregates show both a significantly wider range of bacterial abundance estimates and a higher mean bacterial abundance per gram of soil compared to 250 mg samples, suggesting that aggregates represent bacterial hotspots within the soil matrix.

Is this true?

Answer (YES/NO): NO